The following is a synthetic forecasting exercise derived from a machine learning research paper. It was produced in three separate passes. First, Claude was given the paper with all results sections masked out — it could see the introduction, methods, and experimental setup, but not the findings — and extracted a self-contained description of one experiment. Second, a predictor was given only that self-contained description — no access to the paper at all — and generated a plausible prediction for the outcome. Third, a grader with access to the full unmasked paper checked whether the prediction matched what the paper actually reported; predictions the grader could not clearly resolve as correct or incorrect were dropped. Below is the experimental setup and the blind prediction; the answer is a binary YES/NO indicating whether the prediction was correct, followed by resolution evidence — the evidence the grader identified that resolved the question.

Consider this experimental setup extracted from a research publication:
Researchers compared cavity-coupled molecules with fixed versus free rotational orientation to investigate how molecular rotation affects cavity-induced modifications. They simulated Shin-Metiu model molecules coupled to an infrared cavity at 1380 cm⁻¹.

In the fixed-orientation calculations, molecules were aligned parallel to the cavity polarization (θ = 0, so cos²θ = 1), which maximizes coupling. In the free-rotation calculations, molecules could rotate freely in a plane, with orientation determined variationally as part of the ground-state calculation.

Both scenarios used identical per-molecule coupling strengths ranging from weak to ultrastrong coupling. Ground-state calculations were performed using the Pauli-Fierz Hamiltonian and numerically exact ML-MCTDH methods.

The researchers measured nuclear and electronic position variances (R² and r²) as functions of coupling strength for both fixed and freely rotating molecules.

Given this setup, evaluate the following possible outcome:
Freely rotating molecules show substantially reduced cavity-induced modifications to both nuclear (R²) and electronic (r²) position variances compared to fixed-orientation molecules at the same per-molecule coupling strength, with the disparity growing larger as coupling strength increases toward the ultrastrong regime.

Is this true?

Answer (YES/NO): NO